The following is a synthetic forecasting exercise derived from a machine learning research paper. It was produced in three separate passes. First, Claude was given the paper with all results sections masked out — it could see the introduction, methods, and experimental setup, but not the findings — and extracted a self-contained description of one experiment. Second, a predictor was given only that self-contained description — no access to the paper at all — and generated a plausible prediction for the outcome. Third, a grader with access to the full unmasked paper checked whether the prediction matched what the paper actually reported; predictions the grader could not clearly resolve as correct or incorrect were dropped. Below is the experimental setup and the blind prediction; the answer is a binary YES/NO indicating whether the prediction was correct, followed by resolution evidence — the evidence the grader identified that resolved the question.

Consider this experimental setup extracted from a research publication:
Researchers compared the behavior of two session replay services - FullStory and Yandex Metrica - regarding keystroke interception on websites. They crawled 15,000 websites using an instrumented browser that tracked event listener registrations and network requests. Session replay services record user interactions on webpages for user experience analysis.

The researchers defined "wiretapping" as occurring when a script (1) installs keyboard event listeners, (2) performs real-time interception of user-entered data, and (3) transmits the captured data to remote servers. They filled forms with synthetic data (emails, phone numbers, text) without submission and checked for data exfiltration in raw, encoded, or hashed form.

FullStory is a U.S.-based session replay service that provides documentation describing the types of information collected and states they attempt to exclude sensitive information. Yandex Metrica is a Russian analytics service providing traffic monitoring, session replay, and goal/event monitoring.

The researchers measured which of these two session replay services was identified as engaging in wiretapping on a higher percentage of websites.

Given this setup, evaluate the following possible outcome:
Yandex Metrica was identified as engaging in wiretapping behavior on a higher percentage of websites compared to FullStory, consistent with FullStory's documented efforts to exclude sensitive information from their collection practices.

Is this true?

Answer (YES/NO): YES